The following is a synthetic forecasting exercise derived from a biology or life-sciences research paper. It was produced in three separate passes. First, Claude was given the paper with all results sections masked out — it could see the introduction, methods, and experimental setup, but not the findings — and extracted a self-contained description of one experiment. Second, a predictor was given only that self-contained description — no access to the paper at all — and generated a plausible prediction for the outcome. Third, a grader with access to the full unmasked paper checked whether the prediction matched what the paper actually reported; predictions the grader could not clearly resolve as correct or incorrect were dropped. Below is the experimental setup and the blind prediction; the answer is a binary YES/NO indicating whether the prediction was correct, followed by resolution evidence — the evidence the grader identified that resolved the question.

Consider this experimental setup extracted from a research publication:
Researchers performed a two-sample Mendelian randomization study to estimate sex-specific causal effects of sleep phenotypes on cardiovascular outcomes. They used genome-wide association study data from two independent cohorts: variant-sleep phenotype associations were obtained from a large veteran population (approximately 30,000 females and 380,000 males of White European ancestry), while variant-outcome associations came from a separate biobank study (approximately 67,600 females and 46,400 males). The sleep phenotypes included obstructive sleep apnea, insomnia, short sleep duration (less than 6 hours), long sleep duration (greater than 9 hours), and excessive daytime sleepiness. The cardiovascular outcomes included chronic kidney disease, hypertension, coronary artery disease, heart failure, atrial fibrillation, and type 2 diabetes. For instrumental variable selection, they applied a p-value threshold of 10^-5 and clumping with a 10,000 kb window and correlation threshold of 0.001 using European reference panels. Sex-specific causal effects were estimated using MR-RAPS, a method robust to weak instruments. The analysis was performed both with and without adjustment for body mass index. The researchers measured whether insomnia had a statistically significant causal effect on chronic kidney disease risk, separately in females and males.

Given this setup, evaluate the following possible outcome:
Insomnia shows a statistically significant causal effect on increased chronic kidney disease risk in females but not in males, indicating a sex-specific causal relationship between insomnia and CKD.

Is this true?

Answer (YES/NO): YES